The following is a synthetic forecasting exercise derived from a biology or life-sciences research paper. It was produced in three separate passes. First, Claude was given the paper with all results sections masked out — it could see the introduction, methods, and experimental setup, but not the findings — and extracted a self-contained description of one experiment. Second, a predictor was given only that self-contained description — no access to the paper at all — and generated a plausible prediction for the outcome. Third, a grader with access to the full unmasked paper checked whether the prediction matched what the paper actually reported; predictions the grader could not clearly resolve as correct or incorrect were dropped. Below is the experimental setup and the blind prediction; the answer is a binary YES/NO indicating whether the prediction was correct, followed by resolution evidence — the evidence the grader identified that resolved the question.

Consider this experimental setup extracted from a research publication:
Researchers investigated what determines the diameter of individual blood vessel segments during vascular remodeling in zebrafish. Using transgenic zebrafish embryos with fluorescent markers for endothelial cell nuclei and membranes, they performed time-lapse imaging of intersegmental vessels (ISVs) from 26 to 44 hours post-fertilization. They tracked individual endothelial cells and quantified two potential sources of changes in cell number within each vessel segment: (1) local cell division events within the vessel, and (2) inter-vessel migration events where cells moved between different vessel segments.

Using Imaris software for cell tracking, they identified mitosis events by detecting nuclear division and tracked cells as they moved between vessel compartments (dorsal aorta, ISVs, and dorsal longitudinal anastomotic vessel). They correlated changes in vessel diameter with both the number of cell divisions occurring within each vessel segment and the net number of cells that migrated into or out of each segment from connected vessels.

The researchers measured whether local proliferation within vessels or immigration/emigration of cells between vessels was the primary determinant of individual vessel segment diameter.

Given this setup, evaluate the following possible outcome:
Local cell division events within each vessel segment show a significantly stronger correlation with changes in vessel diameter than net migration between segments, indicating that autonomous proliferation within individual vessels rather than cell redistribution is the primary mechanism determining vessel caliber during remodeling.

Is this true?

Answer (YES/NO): NO